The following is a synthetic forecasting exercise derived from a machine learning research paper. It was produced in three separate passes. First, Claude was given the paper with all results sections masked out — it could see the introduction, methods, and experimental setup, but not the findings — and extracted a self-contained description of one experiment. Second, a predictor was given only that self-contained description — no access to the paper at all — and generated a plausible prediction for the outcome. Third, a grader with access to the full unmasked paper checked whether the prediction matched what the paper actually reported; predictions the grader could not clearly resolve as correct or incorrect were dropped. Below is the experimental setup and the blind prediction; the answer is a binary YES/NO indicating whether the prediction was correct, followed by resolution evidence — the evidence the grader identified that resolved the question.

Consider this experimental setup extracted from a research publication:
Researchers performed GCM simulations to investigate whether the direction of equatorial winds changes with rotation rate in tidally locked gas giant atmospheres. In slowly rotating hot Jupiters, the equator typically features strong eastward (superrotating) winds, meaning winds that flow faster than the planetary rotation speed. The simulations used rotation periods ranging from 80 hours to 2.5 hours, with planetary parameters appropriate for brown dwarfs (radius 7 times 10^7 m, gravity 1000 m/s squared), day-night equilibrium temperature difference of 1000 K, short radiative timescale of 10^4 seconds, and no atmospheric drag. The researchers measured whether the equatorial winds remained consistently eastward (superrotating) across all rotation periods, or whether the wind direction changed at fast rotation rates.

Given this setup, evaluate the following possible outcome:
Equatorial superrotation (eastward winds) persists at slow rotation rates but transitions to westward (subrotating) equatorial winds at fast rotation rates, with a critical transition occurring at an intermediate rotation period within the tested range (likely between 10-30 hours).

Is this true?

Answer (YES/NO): NO